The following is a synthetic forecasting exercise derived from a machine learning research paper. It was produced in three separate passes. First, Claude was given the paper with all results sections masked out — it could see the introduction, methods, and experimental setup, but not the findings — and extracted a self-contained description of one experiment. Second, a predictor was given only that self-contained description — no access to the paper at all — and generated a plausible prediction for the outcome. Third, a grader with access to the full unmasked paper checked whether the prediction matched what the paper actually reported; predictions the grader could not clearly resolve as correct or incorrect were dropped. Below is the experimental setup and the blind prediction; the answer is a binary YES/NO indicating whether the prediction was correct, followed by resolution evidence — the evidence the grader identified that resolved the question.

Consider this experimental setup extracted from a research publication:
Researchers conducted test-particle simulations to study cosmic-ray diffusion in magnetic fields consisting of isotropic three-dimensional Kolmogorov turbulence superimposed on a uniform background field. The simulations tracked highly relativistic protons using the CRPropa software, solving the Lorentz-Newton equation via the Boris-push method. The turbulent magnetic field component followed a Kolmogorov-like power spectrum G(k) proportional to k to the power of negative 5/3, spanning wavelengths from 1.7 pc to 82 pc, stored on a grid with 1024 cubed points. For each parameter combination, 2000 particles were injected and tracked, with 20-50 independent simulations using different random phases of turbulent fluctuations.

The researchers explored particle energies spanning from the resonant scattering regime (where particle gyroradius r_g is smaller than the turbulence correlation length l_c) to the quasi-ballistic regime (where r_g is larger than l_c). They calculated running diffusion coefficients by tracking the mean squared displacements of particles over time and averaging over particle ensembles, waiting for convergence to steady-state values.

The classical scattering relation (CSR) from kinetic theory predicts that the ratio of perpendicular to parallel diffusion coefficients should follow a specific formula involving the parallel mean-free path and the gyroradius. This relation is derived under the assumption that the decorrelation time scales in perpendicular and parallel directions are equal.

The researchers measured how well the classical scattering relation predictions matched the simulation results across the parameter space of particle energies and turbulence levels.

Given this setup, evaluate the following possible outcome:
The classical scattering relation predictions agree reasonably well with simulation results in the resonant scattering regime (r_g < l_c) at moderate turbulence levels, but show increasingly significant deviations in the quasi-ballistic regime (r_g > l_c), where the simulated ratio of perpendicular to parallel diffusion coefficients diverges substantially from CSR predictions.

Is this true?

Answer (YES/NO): NO